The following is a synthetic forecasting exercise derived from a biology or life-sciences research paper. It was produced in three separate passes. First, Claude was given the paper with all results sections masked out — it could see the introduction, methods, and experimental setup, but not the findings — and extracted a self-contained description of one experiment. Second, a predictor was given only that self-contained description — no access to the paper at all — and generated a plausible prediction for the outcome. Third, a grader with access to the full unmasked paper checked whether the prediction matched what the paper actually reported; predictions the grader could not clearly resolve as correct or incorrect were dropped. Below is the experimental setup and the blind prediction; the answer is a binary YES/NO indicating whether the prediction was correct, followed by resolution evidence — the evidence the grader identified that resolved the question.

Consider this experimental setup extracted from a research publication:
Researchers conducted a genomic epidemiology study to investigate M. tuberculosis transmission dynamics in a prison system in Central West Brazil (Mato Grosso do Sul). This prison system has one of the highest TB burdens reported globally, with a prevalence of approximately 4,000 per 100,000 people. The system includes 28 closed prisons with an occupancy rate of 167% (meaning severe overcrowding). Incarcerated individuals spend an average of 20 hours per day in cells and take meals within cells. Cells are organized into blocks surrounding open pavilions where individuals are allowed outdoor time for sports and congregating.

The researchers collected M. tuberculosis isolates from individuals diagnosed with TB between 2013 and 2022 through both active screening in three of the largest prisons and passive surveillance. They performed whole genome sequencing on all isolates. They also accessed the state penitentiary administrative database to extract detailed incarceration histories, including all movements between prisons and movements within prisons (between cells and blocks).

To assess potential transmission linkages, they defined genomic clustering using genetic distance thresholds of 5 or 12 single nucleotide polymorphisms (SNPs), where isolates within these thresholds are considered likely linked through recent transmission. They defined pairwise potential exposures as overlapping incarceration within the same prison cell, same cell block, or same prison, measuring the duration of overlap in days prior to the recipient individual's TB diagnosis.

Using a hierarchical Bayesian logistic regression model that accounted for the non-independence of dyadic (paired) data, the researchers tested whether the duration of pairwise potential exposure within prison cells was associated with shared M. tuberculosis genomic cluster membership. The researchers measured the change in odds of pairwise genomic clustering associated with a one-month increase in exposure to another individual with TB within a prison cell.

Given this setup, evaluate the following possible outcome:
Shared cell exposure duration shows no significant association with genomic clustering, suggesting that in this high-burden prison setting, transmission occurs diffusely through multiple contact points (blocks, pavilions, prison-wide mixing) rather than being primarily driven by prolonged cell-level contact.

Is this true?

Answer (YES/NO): NO